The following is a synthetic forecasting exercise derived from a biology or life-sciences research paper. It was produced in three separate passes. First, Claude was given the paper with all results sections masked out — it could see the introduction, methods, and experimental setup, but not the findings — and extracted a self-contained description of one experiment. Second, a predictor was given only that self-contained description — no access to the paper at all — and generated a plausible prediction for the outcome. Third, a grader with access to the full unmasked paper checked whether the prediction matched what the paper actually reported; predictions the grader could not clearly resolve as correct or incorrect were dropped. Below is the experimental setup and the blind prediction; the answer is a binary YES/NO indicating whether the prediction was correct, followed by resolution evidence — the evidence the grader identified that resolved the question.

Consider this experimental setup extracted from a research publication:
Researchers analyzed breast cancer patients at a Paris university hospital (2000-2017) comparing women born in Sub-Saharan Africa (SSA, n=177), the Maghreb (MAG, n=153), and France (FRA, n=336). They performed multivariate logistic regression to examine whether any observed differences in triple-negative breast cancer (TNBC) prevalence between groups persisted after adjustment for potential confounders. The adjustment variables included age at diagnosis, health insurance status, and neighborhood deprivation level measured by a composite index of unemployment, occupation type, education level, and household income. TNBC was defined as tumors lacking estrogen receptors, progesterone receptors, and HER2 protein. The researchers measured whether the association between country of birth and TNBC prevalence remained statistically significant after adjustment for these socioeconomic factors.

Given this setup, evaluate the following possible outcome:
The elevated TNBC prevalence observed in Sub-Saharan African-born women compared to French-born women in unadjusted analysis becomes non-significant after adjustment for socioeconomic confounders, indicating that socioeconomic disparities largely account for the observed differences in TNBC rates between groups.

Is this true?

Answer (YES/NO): NO